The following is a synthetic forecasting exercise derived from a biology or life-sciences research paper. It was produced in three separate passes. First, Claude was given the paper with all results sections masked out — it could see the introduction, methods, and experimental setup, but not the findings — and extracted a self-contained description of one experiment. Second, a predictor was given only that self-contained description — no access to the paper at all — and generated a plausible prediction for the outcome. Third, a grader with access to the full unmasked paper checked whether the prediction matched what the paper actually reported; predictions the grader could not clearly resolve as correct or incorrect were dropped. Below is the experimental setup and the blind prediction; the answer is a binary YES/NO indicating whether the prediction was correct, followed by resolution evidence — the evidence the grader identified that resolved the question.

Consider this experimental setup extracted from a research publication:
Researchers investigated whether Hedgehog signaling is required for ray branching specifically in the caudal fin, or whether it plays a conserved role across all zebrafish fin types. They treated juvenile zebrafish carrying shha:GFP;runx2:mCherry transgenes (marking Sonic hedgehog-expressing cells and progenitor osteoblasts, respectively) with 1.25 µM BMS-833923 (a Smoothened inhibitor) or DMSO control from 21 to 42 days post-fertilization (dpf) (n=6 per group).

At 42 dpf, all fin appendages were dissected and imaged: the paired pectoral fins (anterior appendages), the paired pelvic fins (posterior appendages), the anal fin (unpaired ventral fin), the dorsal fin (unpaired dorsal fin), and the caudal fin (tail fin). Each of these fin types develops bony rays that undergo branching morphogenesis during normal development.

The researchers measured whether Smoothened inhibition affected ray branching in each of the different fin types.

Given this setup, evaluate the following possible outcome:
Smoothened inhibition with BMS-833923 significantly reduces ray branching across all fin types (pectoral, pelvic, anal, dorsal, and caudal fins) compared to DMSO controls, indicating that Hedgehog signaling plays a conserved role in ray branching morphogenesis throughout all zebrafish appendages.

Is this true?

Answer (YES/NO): YES